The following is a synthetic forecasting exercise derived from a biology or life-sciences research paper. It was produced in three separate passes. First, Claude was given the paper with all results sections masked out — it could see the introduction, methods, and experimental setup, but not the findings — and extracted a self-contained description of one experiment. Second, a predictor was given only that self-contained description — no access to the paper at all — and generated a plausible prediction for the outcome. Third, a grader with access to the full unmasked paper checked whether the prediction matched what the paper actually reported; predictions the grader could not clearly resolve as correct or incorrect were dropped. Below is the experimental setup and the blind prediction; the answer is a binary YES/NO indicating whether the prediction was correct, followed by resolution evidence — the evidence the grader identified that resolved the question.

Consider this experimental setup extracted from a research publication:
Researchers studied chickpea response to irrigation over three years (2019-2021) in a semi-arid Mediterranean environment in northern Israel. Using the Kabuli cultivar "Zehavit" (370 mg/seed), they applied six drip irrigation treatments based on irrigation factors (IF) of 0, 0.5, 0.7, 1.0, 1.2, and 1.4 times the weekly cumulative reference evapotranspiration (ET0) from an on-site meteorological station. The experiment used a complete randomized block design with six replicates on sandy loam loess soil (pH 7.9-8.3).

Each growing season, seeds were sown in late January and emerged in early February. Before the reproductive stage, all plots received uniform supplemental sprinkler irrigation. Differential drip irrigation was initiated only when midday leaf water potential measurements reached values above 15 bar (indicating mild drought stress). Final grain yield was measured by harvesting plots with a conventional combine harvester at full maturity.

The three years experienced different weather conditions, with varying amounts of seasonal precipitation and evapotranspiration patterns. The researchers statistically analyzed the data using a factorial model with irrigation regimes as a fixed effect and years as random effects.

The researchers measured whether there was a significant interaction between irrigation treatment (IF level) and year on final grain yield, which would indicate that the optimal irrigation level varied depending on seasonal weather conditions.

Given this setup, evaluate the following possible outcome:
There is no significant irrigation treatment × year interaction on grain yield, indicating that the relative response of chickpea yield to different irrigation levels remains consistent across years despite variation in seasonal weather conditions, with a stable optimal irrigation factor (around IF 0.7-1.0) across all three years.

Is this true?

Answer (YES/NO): NO